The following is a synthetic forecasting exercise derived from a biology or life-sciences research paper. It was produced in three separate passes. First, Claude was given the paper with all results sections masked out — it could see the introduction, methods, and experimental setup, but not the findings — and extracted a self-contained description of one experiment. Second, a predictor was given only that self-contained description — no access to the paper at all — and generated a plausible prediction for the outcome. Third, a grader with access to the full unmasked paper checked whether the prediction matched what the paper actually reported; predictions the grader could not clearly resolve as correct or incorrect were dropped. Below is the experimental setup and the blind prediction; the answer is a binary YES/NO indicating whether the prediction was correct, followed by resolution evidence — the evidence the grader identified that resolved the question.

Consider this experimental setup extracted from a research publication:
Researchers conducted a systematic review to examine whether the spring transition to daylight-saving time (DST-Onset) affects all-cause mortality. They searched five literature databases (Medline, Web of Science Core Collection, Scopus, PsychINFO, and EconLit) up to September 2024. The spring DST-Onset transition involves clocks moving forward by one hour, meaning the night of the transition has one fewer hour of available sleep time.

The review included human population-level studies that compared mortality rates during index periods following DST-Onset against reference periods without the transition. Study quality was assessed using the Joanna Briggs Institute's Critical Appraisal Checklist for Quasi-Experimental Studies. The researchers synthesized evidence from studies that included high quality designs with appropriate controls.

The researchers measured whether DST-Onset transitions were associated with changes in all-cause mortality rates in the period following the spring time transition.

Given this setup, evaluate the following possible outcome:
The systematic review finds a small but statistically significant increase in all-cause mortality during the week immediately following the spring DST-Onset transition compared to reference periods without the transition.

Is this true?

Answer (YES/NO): NO